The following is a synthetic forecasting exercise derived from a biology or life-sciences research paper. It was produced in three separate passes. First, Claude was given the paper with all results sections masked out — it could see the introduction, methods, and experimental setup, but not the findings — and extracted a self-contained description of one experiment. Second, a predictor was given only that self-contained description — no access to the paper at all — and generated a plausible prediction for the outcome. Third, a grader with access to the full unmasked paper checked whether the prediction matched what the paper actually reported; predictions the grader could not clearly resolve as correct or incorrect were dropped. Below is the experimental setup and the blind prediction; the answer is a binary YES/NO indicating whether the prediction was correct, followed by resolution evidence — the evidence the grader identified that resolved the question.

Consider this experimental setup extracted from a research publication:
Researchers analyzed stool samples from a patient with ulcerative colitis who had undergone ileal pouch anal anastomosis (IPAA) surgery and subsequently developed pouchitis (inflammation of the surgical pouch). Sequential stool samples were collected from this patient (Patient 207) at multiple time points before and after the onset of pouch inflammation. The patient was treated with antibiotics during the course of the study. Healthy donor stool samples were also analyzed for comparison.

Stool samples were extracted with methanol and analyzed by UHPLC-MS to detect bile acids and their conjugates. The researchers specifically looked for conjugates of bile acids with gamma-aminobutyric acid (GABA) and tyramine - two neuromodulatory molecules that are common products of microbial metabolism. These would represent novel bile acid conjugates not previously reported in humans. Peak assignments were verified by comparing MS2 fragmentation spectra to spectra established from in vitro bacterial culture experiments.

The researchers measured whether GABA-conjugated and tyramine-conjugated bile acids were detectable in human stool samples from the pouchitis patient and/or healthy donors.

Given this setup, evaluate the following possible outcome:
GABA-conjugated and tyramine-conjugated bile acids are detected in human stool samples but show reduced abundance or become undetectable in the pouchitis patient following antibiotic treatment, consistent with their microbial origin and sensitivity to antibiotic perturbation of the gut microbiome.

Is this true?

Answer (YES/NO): NO